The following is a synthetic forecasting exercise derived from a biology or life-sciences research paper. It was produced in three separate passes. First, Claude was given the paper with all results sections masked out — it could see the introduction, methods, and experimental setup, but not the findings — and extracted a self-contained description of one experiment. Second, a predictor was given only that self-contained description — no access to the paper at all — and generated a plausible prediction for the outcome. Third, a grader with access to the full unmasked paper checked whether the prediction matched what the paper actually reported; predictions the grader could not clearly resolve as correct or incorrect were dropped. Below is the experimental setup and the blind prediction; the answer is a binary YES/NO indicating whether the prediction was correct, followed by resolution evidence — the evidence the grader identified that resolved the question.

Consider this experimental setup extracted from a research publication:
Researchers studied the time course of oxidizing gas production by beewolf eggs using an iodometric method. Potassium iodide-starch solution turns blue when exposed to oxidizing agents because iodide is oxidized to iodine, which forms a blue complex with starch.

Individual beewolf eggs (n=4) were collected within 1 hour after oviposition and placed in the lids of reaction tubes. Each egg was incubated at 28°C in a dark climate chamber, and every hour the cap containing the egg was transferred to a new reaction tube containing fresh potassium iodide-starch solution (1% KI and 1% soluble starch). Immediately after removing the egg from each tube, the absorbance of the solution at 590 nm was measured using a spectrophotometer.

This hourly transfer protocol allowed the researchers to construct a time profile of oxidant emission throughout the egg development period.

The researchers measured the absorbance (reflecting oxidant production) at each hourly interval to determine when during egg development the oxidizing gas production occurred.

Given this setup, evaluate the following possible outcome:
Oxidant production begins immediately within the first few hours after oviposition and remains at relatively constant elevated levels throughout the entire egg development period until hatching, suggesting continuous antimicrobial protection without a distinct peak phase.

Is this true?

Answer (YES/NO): NO